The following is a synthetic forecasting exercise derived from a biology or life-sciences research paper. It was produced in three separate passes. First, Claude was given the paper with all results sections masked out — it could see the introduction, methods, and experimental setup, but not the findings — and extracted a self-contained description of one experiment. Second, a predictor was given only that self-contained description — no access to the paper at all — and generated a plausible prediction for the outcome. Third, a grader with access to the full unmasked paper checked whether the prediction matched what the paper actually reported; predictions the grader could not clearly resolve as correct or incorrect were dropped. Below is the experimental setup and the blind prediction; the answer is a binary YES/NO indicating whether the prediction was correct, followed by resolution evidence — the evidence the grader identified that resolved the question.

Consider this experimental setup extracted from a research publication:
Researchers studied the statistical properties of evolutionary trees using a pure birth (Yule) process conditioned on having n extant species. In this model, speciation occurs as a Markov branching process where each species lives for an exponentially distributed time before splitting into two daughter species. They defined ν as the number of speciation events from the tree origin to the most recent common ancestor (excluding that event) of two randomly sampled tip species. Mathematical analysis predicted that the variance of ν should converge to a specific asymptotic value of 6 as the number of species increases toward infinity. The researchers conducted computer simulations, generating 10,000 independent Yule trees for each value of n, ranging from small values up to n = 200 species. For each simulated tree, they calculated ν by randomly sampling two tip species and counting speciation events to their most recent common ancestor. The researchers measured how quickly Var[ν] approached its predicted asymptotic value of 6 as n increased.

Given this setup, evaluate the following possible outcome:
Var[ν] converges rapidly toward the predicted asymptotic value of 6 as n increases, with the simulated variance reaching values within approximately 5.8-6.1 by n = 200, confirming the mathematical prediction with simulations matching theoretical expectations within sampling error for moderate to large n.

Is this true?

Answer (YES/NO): NO